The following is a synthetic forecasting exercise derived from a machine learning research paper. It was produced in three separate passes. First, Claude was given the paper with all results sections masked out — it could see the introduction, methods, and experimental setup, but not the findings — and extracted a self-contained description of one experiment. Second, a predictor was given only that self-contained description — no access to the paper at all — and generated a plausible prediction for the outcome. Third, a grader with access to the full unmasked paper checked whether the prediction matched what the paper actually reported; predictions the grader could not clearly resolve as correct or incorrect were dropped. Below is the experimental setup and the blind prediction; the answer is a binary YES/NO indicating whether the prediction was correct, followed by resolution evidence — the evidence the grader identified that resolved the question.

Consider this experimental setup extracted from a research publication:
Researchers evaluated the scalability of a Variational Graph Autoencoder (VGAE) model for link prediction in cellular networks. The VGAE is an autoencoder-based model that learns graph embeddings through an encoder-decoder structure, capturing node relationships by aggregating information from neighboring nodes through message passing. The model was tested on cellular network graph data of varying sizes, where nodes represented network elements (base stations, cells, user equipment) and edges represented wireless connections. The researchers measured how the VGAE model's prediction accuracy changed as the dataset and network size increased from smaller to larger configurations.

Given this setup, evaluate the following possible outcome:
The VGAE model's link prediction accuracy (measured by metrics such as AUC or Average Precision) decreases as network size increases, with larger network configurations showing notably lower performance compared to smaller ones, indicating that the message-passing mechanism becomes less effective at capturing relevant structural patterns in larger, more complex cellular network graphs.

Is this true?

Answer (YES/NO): NO